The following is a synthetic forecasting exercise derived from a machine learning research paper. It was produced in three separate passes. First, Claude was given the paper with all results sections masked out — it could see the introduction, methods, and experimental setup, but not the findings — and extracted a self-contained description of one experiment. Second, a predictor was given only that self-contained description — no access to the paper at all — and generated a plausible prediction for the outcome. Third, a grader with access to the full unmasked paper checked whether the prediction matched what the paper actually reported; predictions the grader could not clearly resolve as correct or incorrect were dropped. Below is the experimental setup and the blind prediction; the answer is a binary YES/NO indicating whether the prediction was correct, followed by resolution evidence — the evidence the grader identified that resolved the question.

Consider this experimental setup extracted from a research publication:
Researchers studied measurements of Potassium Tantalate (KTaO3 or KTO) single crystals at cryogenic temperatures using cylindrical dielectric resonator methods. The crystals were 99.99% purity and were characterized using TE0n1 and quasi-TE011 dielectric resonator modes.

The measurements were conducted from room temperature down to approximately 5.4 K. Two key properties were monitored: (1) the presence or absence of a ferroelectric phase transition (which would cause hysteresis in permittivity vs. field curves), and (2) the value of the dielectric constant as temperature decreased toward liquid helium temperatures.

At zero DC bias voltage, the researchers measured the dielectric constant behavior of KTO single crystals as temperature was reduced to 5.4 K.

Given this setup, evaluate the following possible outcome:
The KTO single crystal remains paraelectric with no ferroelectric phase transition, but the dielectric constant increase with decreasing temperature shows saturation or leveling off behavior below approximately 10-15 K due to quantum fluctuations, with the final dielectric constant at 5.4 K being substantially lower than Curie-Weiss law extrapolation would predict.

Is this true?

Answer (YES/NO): NO